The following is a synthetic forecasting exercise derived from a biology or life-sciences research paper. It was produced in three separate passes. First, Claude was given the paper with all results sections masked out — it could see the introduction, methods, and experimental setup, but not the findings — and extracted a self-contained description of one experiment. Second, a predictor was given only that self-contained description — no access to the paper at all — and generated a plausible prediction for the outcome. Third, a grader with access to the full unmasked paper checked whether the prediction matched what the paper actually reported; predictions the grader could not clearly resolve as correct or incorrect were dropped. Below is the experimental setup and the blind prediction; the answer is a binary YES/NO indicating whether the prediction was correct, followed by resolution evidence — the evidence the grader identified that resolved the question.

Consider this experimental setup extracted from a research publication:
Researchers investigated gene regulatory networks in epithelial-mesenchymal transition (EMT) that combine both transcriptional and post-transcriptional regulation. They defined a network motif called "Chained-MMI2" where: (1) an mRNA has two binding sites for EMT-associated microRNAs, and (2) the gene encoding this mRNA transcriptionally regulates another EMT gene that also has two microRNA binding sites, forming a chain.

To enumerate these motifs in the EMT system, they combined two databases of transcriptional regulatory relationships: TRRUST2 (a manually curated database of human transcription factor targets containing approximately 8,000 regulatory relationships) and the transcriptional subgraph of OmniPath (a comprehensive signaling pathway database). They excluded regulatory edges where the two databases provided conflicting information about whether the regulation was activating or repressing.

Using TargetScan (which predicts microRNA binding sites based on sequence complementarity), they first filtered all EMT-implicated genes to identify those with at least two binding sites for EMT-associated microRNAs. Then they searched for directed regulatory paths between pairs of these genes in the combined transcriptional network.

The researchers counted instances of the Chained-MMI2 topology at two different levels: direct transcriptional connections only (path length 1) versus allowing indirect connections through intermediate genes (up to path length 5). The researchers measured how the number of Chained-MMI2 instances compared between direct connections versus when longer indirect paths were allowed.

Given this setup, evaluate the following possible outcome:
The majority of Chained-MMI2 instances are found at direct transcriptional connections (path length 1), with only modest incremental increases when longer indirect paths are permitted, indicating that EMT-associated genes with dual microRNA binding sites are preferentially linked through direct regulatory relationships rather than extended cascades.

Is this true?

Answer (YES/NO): NO